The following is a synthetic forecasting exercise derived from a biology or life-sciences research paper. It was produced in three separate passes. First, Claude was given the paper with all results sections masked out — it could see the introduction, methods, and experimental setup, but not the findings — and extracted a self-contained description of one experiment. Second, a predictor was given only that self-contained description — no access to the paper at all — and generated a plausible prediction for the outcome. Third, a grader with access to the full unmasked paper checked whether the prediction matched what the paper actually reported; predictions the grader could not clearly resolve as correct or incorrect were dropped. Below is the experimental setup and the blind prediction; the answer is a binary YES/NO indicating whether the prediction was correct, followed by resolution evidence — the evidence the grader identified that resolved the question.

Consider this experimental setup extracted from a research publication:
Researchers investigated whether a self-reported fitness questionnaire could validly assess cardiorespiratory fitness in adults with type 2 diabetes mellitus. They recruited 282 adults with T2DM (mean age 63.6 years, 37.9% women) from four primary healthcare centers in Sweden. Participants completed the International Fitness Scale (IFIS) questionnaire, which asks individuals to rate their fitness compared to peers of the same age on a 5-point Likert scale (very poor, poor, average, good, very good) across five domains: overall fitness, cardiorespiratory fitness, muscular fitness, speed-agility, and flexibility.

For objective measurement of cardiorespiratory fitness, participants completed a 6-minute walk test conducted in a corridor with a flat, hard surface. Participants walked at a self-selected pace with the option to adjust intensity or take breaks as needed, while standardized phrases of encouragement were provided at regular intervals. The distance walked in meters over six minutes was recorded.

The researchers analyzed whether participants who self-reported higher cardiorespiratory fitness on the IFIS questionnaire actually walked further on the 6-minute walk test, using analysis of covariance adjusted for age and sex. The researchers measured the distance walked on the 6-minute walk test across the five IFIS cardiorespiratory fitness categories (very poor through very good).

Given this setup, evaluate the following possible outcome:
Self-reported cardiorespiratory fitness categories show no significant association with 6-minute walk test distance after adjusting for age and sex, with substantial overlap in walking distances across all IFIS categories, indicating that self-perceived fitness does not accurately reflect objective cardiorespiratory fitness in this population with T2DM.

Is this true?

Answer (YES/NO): NO